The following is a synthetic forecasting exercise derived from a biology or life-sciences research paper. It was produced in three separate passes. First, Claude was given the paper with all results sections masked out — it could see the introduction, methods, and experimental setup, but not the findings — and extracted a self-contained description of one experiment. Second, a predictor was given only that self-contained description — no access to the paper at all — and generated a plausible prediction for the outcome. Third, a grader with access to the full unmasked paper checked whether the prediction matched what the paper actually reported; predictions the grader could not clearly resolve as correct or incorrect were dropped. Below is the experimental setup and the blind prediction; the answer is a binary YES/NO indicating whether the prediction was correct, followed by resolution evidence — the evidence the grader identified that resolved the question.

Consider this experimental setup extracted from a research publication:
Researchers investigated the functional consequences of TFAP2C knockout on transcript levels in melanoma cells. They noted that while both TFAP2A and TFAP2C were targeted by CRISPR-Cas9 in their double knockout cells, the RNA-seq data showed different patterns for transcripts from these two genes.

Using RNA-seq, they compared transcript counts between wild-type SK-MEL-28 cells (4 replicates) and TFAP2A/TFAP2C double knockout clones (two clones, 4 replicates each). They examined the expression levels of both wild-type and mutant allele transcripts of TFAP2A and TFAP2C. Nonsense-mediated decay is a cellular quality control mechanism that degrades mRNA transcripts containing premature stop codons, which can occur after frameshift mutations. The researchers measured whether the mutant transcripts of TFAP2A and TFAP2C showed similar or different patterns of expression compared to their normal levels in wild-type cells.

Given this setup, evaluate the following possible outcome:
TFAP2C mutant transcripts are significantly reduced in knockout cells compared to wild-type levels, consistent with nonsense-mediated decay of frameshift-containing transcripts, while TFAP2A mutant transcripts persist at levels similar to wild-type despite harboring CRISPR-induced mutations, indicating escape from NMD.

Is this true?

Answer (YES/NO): YES